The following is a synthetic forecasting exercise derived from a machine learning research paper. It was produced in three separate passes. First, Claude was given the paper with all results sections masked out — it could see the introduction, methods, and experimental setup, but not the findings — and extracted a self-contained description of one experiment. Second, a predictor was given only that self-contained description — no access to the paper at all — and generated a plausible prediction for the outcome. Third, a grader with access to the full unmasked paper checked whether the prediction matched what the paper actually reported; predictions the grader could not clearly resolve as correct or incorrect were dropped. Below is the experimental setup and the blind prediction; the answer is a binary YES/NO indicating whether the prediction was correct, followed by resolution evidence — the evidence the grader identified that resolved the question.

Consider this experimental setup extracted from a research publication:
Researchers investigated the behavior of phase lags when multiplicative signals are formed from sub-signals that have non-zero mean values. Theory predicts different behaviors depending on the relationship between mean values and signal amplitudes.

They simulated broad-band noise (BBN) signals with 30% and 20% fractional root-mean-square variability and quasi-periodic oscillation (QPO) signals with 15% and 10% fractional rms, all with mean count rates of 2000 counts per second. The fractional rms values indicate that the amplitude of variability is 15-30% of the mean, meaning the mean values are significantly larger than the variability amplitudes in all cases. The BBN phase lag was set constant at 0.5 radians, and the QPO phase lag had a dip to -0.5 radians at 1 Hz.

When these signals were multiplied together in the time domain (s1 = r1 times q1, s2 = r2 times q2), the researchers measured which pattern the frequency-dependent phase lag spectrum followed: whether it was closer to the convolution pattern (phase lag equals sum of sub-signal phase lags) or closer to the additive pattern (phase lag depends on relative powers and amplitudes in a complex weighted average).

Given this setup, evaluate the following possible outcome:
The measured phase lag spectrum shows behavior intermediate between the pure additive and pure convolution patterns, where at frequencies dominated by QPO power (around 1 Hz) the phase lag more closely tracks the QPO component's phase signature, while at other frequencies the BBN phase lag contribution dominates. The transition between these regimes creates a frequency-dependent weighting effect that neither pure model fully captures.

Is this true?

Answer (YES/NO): NO